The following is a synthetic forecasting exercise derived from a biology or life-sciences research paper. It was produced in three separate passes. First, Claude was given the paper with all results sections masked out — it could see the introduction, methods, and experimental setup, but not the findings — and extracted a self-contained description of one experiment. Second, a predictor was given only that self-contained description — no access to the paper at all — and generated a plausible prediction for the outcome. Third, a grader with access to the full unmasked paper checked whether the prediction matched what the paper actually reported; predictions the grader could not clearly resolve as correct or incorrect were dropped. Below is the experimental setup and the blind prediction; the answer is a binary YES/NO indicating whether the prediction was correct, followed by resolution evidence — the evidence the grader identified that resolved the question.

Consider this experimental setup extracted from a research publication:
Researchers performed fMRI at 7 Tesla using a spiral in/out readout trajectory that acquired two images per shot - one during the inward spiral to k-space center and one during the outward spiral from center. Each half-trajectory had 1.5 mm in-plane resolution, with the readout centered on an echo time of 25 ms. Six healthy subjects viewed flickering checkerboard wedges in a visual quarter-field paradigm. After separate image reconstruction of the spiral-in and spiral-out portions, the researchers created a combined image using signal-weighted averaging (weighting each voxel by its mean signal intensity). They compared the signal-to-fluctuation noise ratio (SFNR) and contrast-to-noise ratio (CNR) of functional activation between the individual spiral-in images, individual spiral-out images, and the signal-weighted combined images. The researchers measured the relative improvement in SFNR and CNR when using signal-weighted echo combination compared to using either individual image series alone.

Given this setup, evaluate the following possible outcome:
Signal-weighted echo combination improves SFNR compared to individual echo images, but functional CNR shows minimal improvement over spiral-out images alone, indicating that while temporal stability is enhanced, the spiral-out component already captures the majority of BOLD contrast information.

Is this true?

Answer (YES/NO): NO